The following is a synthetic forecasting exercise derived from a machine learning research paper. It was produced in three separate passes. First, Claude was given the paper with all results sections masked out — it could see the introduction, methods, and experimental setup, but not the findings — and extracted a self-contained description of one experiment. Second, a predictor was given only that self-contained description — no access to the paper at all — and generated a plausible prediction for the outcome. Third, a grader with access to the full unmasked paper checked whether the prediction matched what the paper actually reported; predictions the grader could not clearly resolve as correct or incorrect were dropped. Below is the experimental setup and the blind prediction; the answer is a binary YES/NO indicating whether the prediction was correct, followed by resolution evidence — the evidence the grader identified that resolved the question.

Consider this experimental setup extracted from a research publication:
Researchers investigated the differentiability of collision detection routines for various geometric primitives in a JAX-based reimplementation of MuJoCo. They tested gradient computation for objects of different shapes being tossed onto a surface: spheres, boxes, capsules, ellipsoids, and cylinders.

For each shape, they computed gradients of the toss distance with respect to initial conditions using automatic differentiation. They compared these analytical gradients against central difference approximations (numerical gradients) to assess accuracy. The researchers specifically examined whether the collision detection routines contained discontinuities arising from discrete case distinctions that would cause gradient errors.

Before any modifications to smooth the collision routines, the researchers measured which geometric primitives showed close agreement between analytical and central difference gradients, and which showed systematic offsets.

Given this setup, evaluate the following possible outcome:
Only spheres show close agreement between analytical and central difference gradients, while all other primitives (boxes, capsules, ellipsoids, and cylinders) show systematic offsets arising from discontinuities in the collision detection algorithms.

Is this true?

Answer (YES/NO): NO